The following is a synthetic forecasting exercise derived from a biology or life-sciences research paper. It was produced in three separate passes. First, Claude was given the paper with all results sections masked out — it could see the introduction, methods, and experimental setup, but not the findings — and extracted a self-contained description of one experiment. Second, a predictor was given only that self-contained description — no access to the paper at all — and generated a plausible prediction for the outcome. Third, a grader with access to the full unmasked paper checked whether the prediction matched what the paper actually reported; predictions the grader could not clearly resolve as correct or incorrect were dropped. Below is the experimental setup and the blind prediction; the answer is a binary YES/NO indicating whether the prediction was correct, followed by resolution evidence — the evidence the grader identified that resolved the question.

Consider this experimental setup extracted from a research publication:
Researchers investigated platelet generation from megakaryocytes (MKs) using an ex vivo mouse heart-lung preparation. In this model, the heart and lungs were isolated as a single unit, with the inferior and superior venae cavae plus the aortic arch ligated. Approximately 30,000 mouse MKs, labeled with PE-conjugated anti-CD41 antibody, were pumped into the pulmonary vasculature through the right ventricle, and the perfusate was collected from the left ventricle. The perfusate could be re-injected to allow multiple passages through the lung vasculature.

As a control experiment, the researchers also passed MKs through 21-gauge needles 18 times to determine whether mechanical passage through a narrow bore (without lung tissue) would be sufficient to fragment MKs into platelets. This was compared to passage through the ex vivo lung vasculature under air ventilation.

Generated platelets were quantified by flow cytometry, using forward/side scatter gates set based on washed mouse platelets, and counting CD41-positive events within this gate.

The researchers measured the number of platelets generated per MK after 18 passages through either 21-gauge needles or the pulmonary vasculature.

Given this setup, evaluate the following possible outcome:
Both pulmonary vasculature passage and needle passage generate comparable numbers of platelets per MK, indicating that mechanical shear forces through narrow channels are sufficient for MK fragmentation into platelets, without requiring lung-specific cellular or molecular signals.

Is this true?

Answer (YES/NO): NO